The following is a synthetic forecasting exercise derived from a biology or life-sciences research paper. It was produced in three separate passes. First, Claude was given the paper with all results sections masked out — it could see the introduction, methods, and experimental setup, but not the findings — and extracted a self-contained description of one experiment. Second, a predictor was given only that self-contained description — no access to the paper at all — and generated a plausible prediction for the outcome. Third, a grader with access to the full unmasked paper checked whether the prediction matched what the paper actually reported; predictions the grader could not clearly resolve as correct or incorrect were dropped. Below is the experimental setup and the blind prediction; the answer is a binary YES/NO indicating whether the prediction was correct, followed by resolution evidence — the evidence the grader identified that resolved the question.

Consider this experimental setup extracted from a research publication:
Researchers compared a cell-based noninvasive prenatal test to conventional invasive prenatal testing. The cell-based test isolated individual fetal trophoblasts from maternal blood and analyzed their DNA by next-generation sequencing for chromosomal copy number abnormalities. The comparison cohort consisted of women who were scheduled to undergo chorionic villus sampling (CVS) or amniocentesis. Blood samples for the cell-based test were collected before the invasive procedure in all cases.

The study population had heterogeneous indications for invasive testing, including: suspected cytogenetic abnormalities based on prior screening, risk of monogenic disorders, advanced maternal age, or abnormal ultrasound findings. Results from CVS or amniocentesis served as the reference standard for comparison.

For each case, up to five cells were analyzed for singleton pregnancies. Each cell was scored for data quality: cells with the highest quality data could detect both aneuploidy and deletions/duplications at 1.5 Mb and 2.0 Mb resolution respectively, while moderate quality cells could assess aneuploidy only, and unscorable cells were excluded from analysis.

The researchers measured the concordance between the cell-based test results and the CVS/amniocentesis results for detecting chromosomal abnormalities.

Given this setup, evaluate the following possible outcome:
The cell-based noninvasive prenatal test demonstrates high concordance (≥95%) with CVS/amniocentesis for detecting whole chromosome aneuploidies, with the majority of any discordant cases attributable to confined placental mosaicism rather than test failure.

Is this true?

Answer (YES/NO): YES